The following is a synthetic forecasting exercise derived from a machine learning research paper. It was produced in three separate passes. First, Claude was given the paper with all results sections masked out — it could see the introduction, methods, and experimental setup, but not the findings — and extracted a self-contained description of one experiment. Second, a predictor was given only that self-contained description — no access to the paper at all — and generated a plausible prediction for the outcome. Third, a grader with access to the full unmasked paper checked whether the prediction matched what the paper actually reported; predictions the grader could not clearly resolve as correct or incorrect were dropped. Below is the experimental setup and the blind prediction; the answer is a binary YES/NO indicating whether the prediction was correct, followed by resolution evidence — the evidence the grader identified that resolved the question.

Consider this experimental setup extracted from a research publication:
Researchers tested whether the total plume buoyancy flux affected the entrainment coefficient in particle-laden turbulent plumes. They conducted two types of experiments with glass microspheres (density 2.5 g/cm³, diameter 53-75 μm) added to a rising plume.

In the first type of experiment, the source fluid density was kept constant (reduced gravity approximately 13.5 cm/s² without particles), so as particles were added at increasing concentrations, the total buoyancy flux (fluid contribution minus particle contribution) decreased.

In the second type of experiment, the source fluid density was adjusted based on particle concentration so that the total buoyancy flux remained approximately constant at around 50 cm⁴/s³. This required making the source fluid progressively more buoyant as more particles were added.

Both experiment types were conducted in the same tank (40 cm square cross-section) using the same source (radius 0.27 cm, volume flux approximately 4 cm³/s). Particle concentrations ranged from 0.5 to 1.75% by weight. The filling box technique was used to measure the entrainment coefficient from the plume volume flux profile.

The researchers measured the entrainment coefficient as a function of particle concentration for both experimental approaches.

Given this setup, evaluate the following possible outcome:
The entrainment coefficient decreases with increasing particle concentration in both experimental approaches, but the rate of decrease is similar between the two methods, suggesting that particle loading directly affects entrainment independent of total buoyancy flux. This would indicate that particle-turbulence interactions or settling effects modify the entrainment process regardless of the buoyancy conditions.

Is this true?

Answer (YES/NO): NO